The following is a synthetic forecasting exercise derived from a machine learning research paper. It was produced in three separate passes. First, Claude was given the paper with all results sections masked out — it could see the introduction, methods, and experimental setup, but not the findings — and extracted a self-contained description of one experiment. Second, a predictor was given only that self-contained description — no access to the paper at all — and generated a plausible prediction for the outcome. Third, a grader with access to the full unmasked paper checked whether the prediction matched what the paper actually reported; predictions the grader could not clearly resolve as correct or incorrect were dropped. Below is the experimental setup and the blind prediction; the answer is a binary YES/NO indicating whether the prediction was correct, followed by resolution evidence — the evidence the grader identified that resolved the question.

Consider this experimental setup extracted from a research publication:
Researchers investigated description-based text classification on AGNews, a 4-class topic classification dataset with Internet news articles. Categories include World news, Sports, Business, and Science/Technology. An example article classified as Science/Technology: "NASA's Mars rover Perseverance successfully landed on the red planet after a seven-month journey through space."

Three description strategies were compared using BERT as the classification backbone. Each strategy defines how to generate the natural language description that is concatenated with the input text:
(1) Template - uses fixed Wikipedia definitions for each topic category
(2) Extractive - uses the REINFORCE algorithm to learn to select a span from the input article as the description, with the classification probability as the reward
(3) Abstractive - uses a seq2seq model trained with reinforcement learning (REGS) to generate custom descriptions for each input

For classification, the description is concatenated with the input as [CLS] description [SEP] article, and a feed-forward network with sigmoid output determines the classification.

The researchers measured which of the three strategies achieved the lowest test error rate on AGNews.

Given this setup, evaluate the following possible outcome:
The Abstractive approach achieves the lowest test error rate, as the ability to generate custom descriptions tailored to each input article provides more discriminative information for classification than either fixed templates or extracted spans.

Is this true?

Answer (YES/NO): NO